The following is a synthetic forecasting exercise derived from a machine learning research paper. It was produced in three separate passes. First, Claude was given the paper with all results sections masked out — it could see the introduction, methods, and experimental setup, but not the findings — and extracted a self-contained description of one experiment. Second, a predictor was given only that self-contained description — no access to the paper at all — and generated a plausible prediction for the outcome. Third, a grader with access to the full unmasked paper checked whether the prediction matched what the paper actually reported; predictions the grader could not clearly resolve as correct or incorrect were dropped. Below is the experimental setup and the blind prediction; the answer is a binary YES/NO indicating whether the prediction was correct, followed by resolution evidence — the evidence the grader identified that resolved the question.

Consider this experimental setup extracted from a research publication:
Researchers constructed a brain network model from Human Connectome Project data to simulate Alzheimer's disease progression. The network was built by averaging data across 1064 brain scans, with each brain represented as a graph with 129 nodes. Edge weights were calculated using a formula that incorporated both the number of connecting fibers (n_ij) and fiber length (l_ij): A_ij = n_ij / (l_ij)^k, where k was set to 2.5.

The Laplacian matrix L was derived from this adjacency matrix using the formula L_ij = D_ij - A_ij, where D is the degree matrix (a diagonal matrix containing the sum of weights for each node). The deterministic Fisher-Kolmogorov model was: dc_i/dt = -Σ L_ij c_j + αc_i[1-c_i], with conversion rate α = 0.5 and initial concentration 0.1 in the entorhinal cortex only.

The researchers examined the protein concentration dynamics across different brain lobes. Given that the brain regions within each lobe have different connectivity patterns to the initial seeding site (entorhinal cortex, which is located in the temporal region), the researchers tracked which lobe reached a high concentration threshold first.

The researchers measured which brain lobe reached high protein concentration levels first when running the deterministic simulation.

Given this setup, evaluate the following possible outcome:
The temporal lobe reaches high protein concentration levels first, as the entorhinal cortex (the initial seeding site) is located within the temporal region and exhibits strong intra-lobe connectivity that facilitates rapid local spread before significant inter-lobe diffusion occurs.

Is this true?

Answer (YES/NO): YES